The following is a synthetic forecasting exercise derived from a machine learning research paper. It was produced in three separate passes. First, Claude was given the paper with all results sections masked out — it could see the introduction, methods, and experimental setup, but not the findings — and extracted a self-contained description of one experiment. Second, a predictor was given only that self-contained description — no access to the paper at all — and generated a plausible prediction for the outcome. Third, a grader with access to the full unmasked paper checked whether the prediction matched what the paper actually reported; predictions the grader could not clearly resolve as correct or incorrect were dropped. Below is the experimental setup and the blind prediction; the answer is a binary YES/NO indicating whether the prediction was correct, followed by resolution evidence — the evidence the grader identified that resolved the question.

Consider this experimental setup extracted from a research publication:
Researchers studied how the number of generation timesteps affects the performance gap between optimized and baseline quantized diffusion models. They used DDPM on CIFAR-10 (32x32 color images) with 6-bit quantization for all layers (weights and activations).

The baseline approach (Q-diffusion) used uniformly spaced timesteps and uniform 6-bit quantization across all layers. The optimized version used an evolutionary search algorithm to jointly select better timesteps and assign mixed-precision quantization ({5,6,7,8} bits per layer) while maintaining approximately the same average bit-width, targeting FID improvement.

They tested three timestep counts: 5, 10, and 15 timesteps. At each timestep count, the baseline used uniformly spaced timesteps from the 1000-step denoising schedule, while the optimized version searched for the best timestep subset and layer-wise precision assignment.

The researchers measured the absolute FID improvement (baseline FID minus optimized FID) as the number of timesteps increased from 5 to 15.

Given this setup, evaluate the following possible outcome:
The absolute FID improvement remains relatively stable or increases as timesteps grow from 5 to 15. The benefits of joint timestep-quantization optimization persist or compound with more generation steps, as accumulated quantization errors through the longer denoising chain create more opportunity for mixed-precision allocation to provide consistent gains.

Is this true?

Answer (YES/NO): NO